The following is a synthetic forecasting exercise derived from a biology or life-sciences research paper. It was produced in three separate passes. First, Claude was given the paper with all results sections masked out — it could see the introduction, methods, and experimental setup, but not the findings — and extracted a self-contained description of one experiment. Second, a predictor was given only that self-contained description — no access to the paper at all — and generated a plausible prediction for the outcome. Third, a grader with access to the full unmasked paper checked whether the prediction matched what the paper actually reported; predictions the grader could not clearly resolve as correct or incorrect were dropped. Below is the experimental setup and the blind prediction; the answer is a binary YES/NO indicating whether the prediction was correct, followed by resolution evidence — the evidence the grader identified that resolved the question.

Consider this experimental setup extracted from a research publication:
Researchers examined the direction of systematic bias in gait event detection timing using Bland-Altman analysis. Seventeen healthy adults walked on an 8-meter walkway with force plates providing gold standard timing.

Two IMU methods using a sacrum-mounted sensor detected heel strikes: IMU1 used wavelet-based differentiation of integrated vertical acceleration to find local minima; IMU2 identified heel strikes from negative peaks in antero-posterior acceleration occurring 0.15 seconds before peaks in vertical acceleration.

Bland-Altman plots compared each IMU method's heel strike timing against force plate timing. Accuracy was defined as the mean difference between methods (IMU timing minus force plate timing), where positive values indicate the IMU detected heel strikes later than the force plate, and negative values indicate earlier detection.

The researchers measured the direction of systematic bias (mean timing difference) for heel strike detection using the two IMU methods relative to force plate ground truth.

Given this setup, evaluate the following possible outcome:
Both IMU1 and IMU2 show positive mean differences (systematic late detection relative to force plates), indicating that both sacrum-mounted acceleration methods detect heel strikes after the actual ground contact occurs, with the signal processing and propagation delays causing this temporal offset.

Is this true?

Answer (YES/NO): NO